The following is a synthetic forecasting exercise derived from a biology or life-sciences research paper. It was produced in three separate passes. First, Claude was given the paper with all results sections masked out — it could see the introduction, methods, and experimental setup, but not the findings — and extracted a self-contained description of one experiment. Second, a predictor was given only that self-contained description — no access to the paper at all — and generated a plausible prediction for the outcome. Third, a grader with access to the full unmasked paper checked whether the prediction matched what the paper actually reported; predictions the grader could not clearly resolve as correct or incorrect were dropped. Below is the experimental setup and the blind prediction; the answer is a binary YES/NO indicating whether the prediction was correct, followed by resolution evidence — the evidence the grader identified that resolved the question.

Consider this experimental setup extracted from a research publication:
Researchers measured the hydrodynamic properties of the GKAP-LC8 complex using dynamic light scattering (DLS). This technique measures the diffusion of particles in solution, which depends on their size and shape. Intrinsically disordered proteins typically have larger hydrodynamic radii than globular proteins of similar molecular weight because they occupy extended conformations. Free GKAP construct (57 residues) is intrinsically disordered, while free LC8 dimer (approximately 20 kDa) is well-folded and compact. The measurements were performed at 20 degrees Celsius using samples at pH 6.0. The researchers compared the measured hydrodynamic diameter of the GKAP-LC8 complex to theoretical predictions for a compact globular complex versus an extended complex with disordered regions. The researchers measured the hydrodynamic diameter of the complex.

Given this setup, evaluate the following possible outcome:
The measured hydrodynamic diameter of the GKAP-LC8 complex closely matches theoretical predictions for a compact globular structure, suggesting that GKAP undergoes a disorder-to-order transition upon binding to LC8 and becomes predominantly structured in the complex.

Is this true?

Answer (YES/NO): NO